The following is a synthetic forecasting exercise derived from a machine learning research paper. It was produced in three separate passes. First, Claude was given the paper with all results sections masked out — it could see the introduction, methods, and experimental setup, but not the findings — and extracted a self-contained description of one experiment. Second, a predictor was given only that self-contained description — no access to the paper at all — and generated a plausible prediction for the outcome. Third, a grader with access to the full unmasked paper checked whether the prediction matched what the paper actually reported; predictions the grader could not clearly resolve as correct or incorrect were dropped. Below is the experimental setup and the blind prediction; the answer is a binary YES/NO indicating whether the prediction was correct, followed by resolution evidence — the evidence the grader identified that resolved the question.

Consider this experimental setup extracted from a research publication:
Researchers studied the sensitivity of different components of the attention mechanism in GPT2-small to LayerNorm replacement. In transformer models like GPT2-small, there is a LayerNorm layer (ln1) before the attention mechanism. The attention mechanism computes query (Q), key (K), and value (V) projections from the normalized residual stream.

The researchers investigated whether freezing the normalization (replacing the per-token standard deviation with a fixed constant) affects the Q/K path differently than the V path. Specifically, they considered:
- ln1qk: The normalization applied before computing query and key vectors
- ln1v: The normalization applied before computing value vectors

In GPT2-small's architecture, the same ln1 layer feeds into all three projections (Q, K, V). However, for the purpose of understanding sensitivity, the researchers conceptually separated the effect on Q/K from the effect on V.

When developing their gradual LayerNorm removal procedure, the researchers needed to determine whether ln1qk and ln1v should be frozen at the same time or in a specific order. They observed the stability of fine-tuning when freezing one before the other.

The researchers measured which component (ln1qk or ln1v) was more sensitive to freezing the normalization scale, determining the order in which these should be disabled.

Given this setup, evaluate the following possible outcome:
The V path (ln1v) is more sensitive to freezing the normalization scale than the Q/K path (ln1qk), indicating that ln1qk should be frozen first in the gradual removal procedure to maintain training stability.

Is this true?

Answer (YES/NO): YES